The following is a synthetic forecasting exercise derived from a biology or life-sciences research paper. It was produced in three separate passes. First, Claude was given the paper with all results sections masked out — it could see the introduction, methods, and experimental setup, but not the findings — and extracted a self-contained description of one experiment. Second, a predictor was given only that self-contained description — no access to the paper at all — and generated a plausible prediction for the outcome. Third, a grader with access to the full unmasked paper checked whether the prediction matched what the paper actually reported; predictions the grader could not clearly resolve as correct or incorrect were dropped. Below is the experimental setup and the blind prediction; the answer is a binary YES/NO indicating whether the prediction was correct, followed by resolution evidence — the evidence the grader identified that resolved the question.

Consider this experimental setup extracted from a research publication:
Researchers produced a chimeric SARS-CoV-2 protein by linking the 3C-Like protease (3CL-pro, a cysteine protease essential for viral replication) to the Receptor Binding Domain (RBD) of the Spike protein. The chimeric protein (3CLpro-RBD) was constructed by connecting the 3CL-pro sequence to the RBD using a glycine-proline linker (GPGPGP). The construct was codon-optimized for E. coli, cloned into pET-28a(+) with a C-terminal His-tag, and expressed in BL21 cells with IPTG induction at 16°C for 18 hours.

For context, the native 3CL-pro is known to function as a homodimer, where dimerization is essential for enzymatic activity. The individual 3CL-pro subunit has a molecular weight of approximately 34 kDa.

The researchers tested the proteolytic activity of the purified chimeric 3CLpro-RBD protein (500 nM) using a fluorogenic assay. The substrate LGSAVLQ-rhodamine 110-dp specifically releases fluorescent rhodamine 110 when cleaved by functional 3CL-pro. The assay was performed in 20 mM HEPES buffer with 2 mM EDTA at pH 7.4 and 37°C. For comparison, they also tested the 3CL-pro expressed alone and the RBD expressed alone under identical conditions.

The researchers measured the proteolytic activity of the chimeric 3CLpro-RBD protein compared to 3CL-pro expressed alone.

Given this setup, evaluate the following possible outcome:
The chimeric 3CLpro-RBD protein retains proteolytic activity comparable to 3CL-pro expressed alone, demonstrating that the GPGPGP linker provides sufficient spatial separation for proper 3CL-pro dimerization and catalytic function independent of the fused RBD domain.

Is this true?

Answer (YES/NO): NO